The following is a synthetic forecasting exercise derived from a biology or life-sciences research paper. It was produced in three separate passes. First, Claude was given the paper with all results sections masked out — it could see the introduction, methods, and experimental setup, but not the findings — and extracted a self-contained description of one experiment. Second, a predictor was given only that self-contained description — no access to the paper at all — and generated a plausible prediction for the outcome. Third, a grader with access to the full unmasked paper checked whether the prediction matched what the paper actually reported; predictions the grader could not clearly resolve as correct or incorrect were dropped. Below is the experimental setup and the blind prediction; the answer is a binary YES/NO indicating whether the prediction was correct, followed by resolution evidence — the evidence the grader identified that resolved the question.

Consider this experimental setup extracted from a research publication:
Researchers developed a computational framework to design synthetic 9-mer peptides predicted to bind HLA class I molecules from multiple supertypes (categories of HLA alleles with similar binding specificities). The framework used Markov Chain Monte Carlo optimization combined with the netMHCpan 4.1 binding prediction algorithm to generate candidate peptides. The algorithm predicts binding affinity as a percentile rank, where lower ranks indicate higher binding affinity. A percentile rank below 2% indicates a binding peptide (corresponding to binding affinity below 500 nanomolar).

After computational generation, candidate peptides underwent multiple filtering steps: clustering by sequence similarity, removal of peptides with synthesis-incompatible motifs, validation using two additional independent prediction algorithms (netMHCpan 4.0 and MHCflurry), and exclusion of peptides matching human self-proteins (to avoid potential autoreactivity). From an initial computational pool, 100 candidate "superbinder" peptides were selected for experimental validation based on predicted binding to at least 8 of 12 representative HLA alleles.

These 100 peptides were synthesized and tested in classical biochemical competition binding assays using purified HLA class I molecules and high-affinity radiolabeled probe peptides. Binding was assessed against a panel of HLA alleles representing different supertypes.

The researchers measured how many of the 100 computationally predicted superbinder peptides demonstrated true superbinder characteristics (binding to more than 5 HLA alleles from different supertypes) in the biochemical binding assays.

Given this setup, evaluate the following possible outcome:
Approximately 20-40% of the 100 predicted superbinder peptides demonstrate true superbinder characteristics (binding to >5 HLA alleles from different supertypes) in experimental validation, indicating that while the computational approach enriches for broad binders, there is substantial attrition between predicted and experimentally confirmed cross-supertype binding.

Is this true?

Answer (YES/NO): NO